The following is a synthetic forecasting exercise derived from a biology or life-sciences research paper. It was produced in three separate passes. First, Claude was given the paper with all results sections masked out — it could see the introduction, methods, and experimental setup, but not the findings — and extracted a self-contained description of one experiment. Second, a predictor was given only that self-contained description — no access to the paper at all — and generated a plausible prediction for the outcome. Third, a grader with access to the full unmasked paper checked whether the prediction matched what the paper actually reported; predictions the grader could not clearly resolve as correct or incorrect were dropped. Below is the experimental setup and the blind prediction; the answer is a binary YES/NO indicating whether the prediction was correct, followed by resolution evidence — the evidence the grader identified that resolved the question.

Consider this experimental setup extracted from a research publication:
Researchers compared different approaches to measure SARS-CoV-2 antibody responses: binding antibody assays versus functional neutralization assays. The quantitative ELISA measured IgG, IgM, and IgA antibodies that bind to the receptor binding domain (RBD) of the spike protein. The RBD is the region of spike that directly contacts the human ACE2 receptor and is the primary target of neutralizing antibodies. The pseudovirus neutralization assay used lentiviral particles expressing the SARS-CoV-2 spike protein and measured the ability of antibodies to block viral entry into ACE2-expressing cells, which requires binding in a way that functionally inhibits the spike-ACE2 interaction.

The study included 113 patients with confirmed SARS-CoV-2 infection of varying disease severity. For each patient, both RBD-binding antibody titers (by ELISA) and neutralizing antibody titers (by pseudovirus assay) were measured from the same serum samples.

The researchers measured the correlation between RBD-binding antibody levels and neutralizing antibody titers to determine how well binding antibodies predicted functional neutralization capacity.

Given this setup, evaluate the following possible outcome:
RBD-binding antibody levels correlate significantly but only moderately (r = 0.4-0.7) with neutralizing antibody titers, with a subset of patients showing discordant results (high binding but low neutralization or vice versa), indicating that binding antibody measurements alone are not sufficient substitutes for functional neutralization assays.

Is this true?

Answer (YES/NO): NO